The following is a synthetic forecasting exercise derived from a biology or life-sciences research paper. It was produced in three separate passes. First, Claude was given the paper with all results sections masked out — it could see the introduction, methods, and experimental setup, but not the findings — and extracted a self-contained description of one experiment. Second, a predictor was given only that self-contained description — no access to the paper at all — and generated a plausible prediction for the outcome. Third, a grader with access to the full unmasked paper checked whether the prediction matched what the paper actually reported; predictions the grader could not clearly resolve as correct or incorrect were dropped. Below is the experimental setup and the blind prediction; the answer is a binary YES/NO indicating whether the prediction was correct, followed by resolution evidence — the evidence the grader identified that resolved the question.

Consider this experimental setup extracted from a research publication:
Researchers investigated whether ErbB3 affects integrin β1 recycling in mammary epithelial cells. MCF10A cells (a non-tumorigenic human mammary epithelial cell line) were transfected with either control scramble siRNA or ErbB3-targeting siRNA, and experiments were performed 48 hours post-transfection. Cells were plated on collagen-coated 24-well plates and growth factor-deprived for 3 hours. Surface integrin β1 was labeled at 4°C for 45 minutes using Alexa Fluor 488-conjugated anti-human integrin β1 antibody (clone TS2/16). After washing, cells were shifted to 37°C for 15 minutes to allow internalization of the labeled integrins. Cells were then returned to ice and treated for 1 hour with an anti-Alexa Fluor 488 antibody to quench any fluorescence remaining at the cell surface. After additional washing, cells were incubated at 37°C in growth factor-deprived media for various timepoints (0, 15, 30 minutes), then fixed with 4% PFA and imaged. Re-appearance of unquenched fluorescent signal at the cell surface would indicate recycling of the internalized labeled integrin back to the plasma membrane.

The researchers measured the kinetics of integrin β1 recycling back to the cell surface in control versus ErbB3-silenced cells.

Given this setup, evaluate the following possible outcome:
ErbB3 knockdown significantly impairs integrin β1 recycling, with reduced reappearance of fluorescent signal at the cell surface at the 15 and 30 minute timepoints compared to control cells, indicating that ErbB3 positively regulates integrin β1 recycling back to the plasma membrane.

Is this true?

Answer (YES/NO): YES